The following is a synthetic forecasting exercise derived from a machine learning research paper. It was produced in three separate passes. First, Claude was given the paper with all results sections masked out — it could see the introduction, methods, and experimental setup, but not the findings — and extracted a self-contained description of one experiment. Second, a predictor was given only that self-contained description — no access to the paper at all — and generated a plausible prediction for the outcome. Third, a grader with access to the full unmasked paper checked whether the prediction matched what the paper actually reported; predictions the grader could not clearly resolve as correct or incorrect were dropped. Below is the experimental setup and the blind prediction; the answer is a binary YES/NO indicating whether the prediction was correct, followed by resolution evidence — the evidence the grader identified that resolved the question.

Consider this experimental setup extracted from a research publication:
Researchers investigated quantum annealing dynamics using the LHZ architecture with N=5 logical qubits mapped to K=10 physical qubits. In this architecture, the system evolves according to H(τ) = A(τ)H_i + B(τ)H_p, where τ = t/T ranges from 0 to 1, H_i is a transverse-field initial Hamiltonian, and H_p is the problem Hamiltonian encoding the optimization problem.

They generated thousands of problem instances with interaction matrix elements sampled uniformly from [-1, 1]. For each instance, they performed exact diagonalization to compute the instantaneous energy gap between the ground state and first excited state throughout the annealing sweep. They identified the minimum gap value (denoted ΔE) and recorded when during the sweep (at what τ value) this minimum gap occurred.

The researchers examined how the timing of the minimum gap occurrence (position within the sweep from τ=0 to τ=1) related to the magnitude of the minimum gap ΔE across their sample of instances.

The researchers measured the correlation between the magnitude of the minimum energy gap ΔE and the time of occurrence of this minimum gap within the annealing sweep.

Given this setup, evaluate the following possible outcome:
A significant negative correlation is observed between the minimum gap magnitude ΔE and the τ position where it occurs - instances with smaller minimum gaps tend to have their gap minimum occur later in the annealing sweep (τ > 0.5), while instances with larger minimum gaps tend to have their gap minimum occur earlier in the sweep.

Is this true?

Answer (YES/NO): NO